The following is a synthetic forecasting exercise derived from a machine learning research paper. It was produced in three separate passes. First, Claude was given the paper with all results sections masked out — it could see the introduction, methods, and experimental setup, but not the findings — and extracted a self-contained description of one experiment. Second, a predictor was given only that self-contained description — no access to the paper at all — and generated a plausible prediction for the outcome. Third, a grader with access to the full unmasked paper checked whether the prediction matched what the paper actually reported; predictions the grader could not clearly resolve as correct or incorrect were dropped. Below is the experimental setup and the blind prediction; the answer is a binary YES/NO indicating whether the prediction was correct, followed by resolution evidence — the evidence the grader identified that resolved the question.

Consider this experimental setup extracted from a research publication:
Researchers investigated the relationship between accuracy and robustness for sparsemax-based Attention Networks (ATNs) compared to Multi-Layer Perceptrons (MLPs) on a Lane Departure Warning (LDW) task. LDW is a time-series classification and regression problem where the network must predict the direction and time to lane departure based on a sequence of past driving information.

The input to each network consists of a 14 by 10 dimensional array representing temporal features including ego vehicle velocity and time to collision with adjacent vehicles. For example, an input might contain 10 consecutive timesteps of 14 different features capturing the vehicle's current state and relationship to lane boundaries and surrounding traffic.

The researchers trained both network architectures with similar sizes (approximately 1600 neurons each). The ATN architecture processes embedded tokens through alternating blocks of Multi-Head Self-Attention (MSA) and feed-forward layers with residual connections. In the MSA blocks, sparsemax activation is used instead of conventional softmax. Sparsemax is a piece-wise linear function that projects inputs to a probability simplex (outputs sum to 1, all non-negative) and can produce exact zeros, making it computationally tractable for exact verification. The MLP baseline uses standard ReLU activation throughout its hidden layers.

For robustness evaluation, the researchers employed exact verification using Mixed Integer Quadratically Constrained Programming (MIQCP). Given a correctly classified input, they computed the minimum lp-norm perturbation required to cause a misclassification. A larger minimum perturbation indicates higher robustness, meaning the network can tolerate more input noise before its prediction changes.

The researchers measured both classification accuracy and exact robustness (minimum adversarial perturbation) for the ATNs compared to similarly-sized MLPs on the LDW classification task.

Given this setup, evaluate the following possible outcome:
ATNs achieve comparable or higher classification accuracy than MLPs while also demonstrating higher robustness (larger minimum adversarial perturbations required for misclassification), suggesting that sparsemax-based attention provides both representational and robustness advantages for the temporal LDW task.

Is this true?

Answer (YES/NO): NO